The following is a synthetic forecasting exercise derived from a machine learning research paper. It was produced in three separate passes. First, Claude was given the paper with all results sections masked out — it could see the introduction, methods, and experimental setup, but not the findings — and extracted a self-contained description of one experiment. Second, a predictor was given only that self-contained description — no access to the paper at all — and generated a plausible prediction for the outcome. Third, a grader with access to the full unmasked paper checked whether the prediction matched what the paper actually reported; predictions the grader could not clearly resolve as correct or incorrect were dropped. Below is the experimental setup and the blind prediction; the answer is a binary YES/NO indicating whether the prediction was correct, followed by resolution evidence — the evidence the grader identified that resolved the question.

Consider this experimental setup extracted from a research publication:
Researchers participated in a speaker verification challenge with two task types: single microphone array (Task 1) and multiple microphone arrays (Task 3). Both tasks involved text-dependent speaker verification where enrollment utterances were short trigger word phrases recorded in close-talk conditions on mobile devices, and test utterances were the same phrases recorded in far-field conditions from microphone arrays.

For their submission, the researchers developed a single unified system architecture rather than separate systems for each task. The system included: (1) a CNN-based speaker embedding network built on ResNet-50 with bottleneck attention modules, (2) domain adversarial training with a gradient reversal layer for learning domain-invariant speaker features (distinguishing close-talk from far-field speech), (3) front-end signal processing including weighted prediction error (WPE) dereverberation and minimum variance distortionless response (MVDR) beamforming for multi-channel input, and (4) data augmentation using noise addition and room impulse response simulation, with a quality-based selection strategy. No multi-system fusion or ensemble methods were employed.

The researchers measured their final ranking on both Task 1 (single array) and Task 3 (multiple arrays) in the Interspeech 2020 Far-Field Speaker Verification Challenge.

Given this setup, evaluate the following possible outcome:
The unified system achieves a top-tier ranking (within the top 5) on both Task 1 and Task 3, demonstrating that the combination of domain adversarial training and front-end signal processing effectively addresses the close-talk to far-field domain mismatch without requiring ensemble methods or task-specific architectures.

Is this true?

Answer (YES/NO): YES